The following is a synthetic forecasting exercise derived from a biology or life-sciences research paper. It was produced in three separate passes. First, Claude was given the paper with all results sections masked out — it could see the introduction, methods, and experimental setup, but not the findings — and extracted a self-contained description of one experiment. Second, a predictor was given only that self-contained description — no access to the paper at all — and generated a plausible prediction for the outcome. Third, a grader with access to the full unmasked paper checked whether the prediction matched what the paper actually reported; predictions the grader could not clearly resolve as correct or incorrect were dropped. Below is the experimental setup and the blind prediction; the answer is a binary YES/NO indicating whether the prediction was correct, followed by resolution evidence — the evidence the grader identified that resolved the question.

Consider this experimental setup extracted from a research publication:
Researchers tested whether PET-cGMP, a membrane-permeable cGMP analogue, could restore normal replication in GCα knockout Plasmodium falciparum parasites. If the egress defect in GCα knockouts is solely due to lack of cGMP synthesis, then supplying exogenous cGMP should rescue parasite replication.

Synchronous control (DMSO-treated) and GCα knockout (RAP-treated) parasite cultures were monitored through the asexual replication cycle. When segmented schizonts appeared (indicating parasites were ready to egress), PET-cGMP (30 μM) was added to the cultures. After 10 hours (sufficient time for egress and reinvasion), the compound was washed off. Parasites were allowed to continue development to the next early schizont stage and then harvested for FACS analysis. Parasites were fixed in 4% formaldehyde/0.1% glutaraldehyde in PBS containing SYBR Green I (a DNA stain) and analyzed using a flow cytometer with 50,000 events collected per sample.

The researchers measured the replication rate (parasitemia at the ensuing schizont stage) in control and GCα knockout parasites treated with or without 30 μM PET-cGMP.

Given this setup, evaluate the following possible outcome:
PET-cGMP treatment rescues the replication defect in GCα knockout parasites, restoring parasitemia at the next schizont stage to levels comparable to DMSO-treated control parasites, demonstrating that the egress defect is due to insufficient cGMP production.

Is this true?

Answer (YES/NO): NO